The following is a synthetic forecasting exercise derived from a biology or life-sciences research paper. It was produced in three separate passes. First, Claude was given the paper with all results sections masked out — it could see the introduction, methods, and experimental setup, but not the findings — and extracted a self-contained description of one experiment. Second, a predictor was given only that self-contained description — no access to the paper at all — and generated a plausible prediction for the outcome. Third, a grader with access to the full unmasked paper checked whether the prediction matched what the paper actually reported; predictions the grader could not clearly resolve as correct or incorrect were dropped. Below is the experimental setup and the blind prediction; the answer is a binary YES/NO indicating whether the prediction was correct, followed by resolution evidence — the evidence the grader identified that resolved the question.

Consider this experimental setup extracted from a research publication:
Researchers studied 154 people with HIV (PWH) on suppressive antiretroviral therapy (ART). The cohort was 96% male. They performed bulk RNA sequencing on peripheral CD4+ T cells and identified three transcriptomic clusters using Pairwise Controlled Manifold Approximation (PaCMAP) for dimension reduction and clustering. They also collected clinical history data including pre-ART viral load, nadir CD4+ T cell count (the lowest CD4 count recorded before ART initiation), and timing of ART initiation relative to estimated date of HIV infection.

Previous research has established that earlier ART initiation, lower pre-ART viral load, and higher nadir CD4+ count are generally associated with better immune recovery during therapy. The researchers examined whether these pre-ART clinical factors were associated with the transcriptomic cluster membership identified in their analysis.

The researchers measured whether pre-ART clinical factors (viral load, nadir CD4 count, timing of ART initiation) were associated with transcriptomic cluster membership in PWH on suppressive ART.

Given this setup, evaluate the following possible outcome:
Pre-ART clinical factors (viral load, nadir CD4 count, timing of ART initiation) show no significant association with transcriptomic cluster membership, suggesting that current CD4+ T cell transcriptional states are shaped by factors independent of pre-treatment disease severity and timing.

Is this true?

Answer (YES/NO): NO